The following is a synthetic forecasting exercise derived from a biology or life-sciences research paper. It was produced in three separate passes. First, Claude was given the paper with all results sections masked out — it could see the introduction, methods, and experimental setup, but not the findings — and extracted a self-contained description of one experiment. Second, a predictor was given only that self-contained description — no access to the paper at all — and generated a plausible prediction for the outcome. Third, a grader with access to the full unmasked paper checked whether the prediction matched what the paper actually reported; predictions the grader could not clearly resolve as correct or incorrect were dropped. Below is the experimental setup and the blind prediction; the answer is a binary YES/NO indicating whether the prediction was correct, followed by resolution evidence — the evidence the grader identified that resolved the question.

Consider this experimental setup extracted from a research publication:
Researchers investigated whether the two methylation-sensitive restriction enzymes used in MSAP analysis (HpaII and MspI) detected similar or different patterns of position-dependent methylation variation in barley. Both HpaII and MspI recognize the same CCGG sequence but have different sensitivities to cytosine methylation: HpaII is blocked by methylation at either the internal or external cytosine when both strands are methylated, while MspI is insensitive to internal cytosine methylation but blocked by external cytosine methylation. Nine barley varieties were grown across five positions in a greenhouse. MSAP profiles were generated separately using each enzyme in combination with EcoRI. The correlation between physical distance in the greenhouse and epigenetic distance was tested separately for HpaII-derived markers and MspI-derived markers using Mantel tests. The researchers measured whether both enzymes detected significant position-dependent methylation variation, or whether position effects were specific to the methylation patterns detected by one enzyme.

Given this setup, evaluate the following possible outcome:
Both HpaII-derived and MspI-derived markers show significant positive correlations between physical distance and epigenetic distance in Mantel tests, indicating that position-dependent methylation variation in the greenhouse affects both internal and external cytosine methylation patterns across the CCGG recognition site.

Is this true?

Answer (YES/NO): YES